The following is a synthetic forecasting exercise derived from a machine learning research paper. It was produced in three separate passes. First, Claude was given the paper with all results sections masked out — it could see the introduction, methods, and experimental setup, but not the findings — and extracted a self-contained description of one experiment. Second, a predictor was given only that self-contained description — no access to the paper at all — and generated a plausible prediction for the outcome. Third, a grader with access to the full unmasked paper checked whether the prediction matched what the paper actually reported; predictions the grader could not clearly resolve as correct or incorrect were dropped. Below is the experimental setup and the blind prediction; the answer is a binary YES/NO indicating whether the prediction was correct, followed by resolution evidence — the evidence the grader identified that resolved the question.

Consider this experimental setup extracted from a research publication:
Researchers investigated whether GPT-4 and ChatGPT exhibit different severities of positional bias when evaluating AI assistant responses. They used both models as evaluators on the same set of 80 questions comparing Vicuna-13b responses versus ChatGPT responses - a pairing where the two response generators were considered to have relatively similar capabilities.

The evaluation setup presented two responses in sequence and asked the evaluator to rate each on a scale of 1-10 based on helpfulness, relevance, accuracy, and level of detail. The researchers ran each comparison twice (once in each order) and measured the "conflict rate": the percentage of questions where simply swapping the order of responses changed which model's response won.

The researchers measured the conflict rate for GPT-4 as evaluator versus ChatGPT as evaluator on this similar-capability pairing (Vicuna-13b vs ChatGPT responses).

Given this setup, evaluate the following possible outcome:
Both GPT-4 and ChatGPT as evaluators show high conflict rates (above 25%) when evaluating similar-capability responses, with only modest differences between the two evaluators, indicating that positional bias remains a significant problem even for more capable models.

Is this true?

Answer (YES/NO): NO